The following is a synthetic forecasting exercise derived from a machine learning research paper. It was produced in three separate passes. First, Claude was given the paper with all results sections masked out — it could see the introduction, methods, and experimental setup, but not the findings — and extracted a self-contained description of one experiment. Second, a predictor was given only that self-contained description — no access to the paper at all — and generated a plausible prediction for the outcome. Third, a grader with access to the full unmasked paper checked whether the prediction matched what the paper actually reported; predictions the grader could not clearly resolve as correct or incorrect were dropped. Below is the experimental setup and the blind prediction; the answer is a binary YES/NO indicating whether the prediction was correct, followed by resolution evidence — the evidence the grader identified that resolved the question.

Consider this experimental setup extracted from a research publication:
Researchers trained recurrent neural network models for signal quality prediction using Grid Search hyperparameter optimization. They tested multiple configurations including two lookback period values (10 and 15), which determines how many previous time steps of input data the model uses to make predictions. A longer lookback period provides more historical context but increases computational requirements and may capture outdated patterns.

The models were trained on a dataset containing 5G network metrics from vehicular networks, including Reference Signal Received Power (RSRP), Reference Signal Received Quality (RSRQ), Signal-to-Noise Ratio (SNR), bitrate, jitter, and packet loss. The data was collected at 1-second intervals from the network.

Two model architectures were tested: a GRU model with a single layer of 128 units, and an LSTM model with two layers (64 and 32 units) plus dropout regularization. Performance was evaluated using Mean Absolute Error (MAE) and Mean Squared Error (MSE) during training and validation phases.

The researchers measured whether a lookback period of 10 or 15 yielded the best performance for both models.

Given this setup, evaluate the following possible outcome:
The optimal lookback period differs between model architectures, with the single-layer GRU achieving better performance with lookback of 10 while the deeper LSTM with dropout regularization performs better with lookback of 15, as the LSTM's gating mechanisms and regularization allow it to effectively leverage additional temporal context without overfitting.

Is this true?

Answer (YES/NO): NO